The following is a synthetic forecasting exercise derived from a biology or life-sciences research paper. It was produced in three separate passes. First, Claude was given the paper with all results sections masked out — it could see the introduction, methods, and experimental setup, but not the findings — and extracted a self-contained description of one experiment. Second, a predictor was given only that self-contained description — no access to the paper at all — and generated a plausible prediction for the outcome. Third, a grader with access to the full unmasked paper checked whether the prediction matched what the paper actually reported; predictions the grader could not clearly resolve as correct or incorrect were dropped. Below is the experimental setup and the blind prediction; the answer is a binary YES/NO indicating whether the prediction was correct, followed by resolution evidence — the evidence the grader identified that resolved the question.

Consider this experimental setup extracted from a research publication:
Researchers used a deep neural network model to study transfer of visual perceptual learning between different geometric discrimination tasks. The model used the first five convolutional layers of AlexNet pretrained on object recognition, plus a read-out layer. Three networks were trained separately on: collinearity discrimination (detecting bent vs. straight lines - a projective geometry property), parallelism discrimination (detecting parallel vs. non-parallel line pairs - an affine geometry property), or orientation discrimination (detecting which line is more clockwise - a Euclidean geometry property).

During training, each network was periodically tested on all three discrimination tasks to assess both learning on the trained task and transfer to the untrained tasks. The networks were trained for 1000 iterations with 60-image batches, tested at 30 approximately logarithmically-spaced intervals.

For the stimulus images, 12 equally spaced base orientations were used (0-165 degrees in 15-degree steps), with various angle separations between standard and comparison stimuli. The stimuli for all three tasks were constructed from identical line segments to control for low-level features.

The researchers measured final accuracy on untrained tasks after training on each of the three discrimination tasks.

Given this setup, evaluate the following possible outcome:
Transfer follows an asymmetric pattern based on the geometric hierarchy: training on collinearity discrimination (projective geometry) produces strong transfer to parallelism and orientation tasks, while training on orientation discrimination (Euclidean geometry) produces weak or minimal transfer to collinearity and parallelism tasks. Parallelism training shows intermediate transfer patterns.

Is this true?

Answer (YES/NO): NO